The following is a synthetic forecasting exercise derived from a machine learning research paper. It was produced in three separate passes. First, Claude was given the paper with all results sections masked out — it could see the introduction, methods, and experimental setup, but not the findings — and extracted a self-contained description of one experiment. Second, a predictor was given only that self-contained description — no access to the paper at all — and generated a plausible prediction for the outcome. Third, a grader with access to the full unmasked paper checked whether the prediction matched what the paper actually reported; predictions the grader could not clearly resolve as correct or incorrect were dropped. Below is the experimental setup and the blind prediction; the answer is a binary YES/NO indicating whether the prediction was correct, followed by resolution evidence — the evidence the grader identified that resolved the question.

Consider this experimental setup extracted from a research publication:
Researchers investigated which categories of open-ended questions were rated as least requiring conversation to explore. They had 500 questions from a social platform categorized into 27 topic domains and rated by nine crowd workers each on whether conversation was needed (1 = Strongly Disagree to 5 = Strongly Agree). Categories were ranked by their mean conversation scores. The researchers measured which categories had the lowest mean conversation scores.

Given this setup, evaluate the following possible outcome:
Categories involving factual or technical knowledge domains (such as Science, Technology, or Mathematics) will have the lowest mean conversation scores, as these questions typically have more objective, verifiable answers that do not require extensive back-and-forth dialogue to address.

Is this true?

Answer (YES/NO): NO